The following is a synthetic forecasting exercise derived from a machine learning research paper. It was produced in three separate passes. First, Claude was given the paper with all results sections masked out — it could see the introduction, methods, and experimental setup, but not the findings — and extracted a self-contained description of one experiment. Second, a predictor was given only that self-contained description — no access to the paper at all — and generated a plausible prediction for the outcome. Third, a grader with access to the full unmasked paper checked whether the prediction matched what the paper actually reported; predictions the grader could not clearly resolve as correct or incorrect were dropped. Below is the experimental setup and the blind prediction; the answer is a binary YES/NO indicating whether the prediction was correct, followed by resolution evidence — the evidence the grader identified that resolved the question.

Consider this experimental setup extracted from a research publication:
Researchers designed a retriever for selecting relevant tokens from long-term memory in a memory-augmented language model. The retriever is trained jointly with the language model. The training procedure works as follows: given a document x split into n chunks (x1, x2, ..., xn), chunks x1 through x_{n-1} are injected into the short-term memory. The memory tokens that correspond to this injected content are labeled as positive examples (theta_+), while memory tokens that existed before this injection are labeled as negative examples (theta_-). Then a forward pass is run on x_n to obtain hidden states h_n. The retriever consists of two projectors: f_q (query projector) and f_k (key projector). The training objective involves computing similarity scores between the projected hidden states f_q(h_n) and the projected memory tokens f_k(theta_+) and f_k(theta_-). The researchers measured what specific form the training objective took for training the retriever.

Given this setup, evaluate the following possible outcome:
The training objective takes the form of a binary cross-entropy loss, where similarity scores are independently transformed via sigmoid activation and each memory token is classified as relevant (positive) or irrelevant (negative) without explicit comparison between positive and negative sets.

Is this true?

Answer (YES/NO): NO